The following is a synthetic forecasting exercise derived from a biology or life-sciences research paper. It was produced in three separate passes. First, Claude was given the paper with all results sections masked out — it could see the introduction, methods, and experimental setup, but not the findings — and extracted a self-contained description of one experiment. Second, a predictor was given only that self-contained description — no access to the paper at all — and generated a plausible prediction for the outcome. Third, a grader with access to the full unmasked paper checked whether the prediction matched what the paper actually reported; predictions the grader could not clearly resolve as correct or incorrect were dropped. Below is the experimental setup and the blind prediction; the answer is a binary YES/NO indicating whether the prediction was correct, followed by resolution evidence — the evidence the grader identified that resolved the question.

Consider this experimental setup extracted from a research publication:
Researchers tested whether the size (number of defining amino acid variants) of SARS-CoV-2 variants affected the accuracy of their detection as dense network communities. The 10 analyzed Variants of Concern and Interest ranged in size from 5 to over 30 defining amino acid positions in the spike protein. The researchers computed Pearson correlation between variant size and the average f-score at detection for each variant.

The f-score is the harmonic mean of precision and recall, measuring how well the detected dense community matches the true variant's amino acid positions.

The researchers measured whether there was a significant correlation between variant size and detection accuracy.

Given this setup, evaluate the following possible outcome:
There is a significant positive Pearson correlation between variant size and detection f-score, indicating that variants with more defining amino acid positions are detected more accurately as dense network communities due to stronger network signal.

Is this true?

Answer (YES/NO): NO